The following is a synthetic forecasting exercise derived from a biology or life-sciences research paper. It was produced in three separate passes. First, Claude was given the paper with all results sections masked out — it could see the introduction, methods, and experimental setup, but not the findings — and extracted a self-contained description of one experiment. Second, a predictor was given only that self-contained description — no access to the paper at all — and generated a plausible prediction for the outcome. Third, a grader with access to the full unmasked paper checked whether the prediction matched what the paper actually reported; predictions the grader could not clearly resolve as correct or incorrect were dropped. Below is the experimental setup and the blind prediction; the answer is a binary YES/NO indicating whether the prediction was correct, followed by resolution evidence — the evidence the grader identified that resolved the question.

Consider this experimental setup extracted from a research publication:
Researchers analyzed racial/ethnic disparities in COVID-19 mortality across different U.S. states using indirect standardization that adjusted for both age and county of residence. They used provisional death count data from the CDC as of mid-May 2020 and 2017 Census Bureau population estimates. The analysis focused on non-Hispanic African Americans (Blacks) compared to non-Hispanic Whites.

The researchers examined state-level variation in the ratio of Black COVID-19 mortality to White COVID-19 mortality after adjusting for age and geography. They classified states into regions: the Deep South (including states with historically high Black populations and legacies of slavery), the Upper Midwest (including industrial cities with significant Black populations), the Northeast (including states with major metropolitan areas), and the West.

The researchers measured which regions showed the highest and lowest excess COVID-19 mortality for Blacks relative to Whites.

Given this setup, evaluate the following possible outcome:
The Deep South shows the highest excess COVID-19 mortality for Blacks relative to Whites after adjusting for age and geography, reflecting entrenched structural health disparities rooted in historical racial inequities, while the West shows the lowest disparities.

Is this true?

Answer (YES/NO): YES